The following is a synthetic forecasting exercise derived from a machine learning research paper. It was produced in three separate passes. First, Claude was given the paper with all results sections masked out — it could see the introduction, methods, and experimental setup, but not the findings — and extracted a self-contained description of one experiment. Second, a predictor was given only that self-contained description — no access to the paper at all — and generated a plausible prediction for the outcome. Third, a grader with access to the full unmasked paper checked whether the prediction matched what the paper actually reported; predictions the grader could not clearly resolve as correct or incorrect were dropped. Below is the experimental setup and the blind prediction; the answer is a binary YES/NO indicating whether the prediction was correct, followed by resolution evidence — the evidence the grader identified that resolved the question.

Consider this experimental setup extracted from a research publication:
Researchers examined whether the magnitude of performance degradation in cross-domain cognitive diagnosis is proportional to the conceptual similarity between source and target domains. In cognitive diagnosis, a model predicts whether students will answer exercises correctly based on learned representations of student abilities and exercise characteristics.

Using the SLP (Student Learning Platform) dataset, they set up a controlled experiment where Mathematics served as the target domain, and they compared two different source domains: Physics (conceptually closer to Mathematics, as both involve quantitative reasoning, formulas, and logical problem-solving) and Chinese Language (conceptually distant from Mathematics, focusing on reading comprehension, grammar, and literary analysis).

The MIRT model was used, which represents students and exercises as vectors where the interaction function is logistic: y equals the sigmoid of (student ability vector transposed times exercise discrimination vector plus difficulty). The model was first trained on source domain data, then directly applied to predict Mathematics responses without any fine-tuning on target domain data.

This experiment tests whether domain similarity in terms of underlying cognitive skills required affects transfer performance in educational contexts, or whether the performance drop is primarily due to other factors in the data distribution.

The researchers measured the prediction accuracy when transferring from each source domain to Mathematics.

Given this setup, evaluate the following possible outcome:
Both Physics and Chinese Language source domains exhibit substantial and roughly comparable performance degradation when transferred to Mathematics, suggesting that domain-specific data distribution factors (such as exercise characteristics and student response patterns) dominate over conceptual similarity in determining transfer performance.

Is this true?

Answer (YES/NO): NO